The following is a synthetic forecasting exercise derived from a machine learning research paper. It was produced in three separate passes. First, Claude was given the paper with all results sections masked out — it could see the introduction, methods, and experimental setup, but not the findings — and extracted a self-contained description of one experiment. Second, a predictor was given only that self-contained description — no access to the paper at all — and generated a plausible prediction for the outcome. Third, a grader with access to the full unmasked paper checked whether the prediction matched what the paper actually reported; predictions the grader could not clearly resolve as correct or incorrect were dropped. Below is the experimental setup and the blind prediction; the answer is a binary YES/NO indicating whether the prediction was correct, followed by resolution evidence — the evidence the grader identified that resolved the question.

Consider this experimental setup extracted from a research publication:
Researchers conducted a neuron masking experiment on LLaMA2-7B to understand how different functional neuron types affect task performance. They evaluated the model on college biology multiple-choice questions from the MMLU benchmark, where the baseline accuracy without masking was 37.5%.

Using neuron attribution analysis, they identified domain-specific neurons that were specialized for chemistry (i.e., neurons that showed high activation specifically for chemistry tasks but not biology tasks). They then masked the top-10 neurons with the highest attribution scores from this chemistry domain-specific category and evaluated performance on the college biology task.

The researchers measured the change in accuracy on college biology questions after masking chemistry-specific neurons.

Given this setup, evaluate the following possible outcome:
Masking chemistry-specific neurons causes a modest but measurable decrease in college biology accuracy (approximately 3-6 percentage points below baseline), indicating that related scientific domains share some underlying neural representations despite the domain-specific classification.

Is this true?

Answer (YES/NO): NO